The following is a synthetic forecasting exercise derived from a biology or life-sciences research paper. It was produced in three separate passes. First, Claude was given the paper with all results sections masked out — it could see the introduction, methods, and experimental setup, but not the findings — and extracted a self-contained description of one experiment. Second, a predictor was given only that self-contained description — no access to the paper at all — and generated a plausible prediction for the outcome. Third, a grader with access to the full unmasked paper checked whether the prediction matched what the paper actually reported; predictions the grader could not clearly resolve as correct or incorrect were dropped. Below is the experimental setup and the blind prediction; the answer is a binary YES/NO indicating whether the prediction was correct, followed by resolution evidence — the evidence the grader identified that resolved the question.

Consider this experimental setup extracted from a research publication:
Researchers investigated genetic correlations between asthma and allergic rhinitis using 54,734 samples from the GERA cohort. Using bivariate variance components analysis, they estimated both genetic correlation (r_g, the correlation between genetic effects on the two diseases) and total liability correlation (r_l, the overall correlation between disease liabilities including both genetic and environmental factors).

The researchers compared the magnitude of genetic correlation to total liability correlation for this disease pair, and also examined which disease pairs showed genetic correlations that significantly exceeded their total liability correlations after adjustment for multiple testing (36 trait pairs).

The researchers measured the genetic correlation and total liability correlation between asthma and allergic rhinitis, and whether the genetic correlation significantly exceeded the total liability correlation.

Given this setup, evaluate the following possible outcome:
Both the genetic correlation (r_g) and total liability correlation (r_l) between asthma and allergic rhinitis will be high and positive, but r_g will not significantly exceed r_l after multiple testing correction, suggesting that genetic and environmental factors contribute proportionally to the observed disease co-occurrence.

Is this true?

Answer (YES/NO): NO